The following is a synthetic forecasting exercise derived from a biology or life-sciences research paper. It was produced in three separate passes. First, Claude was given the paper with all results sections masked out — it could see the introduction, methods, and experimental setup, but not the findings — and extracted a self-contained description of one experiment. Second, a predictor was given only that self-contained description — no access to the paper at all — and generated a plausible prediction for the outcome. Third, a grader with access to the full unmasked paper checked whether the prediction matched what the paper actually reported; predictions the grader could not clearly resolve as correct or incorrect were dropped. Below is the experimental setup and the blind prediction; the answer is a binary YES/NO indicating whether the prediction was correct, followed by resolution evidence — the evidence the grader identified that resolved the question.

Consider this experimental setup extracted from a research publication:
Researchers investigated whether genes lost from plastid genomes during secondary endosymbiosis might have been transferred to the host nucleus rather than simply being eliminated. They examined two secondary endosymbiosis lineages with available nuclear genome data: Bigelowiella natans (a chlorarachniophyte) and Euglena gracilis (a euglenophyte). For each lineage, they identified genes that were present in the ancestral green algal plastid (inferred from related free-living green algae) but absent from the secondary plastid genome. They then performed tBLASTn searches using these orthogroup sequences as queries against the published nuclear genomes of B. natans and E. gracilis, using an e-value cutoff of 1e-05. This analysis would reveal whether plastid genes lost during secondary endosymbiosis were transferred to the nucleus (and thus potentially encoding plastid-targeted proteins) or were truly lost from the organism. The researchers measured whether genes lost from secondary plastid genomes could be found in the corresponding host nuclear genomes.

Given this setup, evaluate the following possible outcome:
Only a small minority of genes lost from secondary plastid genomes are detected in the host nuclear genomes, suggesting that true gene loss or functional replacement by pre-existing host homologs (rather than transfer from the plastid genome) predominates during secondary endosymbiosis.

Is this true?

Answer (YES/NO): YES